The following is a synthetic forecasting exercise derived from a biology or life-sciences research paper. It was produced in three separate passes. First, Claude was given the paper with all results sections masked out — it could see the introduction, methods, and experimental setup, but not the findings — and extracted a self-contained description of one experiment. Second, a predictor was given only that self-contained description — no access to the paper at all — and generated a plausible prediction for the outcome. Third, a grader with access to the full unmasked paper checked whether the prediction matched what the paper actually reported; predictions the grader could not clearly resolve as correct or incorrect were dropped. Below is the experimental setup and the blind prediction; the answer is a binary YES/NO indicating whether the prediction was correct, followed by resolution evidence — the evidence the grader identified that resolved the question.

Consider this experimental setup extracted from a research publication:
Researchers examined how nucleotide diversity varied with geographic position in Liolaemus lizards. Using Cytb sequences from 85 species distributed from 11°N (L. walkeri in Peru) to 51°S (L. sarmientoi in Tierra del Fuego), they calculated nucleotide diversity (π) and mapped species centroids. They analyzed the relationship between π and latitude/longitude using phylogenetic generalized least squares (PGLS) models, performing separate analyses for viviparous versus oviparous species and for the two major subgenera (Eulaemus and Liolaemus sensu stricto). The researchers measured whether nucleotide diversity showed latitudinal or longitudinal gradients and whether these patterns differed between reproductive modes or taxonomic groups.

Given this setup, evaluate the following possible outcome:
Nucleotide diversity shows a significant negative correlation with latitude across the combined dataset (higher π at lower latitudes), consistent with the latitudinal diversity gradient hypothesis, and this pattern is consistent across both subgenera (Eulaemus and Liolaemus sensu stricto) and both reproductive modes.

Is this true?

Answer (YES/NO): NO